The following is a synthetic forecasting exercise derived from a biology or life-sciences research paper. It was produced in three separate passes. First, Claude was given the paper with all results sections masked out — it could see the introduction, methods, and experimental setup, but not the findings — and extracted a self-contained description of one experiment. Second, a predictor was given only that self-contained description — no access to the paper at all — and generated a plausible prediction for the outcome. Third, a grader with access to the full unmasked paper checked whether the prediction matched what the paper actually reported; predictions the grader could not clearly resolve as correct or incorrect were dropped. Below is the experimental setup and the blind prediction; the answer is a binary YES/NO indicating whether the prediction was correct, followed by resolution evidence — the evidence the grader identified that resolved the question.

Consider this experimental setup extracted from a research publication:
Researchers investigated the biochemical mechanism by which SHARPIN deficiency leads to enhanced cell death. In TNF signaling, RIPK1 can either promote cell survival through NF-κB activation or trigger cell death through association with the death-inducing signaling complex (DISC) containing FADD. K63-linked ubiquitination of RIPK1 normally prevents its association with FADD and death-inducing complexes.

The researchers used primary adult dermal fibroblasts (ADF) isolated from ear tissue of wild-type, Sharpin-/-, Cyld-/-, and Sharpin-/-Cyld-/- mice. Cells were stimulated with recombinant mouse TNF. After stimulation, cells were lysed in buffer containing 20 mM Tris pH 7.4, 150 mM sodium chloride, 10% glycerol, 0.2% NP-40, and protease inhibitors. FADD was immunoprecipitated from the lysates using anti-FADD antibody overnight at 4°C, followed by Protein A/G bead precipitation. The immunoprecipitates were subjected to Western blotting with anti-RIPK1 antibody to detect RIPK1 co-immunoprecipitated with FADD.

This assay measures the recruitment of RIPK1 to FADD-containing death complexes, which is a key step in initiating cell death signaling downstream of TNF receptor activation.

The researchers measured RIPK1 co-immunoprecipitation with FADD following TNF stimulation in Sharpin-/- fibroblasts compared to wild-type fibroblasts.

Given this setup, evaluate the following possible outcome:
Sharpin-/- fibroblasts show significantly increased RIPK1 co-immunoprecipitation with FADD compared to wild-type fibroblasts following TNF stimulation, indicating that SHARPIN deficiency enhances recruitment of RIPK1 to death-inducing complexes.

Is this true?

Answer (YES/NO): YES